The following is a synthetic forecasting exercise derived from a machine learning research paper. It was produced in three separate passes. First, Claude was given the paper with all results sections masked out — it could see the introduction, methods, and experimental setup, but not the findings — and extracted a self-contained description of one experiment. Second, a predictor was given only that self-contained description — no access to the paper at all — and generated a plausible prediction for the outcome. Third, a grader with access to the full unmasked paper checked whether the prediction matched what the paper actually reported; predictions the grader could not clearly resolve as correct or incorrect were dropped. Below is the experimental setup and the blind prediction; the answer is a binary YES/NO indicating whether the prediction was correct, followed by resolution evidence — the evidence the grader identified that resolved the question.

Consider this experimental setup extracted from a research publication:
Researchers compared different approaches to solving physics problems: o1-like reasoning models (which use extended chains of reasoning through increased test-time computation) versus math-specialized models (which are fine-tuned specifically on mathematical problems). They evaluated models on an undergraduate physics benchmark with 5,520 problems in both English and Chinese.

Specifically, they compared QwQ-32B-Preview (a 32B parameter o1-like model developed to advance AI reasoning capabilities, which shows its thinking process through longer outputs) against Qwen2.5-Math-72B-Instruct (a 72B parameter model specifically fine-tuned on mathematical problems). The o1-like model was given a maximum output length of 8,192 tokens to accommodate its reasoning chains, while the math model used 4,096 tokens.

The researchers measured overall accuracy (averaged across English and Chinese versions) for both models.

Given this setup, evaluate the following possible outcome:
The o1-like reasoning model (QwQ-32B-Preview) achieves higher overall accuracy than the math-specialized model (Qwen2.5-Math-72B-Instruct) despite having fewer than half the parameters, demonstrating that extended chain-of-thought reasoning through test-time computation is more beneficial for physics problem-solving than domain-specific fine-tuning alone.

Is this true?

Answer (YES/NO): NO